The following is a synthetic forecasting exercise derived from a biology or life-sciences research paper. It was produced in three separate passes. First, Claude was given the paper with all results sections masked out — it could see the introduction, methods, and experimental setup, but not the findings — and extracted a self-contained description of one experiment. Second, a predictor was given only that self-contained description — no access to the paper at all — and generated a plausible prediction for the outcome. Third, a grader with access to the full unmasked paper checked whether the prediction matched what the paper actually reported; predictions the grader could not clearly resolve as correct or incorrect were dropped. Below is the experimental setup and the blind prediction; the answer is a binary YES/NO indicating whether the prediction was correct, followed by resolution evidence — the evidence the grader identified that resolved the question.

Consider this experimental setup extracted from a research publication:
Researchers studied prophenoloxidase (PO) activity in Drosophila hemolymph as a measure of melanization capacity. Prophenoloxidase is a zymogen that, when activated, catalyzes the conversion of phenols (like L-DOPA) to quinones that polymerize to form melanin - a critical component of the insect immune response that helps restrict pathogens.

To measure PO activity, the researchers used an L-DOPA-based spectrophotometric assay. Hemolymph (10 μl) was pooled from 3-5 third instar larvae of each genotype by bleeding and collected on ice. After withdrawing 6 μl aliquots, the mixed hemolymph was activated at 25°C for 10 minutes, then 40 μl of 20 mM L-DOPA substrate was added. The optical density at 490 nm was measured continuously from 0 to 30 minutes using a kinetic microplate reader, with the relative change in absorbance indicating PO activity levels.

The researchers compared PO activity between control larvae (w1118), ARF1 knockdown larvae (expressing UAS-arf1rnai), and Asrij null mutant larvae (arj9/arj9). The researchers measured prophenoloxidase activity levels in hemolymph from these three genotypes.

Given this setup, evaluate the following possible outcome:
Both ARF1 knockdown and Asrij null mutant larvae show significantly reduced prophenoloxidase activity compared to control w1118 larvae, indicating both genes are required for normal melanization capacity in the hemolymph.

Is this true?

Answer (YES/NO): NO